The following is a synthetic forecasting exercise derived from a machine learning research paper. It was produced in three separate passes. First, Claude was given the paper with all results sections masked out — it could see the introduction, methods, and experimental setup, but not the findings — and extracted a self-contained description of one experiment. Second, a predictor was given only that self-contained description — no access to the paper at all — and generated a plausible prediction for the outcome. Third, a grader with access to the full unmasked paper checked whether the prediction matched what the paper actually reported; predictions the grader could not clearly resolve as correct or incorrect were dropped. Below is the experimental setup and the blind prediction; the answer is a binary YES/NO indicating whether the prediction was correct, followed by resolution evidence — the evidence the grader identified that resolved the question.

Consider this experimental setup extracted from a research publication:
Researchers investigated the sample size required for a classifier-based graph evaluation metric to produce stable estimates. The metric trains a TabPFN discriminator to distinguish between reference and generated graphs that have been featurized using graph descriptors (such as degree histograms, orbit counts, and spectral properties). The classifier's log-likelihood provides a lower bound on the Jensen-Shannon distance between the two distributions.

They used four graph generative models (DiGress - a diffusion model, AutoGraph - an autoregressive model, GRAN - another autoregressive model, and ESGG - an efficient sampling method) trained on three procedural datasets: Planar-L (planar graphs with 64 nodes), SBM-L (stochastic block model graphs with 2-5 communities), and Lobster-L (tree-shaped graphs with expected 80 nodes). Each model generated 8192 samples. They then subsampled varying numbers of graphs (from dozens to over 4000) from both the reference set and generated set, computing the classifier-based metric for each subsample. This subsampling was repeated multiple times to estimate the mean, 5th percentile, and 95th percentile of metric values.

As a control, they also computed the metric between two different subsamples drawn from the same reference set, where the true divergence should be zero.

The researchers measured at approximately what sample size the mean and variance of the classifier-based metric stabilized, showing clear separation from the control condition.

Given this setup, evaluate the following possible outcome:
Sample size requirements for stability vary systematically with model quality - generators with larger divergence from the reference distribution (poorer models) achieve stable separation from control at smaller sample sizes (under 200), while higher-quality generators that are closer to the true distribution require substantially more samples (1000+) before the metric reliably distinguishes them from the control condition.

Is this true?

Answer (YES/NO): NO